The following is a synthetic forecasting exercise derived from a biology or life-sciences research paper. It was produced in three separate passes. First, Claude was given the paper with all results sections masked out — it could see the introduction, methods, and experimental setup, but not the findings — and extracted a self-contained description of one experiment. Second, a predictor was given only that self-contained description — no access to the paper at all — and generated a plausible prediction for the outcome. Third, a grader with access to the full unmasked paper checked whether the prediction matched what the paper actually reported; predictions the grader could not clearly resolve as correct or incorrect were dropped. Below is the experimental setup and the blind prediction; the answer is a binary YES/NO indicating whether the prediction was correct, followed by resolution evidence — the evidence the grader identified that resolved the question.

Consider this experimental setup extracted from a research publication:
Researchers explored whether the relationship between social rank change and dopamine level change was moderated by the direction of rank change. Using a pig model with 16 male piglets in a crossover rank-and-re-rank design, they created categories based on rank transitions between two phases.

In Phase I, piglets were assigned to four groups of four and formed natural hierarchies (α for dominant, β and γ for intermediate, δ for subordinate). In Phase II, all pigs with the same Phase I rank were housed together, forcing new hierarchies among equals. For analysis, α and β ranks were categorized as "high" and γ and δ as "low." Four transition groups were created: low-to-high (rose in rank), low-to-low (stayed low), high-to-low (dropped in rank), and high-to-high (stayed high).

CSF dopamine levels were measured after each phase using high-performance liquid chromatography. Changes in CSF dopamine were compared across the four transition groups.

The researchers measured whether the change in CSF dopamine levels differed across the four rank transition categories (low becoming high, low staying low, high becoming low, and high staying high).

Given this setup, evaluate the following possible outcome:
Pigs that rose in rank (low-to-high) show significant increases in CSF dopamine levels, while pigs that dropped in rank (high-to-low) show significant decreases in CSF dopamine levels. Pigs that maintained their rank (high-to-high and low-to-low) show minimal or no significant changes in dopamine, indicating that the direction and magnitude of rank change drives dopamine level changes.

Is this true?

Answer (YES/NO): NO